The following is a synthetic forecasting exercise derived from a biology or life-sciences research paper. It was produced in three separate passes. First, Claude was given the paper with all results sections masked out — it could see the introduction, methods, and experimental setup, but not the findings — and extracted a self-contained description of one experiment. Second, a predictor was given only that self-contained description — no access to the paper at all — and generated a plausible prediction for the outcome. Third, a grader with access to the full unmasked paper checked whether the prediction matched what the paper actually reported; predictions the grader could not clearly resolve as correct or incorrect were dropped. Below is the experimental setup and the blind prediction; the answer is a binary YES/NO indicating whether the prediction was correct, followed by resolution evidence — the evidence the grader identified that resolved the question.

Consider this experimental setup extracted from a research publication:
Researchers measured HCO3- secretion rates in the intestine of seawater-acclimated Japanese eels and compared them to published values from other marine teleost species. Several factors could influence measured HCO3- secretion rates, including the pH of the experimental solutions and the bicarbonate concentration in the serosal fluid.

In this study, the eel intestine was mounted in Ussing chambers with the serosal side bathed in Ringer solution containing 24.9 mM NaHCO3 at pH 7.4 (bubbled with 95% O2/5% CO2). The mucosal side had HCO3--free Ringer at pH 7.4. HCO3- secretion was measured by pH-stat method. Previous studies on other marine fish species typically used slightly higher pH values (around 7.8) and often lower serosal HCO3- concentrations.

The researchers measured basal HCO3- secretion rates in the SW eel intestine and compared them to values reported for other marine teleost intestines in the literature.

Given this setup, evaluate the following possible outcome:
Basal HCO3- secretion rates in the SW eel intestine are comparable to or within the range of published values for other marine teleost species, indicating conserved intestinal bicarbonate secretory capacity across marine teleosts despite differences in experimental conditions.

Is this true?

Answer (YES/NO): NO